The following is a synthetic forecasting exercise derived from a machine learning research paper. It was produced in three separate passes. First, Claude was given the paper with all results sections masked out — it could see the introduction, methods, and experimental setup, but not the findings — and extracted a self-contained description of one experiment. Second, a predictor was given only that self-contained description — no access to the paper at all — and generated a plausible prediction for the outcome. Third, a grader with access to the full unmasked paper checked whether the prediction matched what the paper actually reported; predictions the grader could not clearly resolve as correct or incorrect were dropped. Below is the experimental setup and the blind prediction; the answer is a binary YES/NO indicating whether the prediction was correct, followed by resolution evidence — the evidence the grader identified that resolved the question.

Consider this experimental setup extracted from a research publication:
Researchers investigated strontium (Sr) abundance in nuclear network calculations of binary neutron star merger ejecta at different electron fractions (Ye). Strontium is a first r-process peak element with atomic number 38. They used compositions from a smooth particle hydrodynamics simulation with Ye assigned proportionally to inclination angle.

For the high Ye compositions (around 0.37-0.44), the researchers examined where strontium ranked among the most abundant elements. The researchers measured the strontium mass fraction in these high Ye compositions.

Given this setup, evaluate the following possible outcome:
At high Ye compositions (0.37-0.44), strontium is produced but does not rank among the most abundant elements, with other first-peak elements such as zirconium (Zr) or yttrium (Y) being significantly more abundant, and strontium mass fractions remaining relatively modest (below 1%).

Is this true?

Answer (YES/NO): NO